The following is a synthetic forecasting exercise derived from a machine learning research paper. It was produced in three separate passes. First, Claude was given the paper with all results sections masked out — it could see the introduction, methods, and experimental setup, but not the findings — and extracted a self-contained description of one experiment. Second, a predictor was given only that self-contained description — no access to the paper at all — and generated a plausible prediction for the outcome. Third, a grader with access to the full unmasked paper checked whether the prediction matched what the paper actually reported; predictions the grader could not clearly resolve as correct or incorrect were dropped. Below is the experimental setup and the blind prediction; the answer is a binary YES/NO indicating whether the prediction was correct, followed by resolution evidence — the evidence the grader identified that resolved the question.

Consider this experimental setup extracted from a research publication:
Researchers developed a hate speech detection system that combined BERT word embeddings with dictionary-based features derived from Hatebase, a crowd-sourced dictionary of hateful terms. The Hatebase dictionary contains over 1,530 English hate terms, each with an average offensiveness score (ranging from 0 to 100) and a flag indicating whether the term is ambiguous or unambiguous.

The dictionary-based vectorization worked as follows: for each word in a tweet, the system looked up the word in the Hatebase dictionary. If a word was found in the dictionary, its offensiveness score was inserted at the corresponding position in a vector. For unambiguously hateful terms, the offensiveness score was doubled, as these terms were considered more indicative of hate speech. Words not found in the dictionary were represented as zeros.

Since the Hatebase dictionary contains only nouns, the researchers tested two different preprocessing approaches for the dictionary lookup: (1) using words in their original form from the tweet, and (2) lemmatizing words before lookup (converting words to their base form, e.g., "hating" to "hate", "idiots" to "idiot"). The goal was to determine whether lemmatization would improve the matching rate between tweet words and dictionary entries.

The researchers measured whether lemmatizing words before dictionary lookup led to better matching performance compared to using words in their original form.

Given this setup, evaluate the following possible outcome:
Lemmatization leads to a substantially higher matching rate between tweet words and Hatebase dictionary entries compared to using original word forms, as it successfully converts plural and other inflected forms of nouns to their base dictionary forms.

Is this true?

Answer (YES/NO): NO